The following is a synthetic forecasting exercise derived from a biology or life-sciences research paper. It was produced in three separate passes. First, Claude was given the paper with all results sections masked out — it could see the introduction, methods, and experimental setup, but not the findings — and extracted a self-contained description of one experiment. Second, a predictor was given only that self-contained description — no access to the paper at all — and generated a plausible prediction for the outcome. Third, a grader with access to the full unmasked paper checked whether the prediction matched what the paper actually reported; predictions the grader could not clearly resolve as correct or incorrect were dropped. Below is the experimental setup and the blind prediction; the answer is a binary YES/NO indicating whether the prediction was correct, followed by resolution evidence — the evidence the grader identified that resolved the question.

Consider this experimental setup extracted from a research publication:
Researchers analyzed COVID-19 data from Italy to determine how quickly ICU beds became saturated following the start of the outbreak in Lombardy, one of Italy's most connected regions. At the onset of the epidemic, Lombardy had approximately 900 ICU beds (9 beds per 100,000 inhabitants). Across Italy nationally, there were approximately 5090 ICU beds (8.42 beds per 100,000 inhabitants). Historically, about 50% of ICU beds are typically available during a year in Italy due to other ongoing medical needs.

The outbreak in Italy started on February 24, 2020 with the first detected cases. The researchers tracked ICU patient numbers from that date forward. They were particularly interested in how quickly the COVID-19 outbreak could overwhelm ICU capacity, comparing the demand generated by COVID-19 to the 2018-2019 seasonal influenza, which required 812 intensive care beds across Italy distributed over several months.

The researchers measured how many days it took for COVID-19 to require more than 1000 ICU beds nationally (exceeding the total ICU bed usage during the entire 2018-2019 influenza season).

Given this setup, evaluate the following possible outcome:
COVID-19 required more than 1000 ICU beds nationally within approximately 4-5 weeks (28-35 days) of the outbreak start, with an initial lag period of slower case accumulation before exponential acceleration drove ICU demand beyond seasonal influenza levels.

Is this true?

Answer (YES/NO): NO